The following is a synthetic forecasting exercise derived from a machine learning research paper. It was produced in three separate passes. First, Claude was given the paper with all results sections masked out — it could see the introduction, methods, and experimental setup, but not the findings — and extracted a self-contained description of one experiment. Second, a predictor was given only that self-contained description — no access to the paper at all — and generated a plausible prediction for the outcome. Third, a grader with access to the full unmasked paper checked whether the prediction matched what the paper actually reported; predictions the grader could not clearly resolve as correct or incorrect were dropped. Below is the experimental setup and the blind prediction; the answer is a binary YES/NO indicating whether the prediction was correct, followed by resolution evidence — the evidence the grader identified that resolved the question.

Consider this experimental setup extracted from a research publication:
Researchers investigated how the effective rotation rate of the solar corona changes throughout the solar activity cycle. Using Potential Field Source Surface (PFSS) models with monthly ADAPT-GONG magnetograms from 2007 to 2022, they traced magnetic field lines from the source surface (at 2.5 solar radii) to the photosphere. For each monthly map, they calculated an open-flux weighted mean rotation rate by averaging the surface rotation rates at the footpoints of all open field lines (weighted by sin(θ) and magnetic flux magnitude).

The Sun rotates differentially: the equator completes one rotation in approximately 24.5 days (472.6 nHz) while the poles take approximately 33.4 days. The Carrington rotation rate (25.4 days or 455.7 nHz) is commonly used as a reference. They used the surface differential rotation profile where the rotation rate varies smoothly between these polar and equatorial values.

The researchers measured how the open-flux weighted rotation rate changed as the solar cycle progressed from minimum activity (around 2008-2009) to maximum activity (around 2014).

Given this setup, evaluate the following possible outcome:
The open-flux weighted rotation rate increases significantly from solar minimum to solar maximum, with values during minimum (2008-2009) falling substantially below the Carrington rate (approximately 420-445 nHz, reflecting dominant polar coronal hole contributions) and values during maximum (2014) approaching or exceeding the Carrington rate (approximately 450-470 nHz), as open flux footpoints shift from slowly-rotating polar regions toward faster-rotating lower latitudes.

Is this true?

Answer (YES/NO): NO